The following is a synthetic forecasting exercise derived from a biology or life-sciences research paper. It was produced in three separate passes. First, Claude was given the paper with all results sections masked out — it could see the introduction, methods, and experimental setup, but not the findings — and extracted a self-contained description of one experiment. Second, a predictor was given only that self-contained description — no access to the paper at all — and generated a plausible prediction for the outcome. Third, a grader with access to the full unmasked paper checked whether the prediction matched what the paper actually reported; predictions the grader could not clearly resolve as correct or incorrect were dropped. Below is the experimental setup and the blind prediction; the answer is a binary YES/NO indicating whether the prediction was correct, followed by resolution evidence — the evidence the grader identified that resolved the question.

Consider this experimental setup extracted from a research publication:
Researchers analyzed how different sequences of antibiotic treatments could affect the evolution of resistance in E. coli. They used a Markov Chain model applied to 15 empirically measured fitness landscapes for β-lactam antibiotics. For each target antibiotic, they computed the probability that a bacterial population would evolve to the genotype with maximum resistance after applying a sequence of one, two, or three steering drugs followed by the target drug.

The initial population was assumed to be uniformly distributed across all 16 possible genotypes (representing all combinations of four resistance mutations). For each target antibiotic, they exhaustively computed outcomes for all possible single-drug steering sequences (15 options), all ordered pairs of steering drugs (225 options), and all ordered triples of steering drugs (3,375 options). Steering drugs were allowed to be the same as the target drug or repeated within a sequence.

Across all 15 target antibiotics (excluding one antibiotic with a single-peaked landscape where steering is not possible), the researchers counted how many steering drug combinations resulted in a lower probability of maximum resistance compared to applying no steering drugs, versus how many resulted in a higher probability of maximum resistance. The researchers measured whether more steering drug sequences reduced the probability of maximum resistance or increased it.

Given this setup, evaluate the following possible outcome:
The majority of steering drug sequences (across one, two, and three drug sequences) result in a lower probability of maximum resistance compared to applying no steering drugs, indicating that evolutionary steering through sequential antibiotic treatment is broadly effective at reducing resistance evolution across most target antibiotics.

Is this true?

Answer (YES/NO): NO